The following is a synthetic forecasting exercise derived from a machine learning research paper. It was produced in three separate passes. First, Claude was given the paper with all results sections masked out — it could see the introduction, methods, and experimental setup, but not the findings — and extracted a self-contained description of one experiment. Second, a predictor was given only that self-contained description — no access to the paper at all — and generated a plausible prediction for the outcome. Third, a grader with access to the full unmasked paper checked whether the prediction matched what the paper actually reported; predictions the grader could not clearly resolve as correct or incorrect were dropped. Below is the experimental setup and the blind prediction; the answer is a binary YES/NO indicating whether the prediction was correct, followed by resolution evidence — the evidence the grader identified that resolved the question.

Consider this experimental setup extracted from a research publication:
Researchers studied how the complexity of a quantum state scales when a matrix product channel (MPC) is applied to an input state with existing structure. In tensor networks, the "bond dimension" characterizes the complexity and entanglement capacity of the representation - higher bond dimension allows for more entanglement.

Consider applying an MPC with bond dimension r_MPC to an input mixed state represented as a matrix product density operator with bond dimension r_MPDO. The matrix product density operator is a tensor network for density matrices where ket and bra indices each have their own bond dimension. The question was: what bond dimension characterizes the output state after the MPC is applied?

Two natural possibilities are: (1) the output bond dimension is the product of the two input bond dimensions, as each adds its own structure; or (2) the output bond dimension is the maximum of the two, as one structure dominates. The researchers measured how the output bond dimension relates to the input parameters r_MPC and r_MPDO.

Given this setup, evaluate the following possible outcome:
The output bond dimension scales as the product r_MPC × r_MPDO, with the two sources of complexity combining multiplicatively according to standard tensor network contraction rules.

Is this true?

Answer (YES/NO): YES